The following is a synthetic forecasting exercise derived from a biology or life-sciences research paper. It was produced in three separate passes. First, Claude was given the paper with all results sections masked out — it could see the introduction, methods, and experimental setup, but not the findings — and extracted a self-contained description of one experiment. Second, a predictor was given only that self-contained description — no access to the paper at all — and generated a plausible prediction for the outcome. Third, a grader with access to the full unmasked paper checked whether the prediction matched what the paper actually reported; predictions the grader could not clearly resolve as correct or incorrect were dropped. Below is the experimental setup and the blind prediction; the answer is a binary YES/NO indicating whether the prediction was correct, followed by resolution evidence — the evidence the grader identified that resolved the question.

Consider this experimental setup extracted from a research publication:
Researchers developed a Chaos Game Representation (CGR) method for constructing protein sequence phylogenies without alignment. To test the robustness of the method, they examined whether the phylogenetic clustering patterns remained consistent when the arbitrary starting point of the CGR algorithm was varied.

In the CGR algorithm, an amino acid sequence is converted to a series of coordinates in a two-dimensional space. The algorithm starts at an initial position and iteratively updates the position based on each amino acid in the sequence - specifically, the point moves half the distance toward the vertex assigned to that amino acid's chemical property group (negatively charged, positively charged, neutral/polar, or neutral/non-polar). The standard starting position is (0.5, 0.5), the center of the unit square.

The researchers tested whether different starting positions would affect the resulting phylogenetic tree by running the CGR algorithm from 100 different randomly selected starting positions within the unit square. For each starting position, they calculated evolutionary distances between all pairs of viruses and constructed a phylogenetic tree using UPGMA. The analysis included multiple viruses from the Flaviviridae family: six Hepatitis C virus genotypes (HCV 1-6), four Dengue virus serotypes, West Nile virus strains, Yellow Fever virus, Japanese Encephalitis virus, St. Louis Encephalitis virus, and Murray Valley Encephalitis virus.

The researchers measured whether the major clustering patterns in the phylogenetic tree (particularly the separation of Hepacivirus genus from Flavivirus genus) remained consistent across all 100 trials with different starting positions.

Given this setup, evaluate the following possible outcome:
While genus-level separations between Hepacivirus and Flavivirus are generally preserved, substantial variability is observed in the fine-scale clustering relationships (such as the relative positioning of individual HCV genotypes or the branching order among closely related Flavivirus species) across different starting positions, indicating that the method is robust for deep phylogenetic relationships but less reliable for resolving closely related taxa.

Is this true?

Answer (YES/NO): YES